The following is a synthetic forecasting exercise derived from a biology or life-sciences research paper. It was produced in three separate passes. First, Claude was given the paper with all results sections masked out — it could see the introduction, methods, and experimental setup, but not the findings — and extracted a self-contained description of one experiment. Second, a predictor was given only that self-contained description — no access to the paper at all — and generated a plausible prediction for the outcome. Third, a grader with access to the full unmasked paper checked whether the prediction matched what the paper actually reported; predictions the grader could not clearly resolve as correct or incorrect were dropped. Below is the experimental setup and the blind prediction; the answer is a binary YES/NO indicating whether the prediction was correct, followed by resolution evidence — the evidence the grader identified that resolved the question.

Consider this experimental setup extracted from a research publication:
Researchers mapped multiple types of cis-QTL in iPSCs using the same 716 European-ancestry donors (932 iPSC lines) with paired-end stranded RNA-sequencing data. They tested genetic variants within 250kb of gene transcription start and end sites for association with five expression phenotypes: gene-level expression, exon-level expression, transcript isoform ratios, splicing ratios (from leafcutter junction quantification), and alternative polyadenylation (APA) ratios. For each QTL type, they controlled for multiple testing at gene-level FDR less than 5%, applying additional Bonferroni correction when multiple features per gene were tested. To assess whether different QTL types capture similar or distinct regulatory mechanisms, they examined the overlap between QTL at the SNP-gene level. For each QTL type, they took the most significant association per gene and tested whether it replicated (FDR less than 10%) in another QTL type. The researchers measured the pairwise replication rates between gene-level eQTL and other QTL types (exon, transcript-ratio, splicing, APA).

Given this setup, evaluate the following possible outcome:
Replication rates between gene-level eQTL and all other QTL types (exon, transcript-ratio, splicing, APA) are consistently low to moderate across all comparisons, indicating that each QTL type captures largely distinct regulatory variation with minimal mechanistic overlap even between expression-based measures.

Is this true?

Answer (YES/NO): NO